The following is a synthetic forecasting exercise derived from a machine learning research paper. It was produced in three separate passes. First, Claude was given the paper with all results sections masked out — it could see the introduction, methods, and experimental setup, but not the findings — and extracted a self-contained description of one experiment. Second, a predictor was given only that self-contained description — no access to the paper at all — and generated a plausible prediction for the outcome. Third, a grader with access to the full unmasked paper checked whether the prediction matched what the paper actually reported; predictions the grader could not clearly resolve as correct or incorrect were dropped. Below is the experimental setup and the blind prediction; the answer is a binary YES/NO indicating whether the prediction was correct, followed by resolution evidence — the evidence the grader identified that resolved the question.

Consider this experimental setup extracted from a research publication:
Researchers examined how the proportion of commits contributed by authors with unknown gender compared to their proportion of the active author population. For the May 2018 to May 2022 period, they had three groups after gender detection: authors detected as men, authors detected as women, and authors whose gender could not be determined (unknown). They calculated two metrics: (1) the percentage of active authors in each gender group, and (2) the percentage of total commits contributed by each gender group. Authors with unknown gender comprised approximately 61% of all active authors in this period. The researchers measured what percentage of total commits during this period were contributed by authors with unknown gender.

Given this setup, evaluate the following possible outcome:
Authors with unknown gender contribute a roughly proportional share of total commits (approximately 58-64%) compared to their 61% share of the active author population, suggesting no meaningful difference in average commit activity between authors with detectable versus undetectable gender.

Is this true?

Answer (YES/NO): NO